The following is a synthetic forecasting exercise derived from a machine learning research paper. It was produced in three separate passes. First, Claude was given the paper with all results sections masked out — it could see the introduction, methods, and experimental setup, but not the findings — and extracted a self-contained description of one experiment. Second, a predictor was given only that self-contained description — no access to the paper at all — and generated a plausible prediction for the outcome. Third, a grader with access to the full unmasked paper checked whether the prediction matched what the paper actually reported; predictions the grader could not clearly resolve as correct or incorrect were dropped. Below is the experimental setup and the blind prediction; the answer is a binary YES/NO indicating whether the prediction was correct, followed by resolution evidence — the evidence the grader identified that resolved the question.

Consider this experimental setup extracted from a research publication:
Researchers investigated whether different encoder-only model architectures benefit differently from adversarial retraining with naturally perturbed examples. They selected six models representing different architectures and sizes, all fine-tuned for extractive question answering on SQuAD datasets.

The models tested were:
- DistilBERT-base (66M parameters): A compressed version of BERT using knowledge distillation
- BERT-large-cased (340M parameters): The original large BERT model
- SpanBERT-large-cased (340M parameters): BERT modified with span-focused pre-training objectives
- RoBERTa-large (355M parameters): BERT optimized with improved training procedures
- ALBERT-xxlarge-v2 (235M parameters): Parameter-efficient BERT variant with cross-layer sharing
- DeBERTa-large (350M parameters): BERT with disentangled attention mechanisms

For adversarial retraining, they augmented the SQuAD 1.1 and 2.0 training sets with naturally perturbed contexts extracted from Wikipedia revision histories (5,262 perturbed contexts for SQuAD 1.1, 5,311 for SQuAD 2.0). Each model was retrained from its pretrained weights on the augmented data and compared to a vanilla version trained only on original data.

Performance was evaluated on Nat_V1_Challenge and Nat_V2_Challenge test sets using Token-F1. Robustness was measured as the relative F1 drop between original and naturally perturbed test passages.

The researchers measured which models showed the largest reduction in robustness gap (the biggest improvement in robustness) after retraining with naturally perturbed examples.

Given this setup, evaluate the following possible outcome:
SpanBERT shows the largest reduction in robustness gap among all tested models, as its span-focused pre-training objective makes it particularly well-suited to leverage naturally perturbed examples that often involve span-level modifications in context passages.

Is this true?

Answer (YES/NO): NO